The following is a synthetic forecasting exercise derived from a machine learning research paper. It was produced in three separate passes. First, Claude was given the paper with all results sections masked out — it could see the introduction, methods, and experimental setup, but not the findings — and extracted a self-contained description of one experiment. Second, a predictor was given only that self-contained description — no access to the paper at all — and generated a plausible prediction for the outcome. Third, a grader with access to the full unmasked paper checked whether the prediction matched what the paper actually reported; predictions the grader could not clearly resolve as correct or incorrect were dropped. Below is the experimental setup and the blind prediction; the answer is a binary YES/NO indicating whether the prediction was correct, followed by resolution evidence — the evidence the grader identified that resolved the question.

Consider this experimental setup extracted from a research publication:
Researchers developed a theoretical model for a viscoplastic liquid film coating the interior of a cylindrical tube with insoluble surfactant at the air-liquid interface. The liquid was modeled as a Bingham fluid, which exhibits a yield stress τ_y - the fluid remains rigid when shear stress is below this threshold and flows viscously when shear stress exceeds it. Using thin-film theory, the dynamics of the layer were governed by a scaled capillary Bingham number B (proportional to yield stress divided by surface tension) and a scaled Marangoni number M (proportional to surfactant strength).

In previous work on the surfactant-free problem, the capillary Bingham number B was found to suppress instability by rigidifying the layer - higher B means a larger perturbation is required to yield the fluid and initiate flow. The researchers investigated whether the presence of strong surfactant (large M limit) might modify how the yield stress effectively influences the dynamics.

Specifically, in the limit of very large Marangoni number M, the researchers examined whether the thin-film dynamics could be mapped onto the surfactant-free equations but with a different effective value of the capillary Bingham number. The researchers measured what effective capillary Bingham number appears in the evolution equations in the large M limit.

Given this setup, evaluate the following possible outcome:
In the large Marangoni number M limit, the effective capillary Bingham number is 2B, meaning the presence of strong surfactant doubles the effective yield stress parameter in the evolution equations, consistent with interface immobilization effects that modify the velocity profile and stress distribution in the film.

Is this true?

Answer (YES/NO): YES